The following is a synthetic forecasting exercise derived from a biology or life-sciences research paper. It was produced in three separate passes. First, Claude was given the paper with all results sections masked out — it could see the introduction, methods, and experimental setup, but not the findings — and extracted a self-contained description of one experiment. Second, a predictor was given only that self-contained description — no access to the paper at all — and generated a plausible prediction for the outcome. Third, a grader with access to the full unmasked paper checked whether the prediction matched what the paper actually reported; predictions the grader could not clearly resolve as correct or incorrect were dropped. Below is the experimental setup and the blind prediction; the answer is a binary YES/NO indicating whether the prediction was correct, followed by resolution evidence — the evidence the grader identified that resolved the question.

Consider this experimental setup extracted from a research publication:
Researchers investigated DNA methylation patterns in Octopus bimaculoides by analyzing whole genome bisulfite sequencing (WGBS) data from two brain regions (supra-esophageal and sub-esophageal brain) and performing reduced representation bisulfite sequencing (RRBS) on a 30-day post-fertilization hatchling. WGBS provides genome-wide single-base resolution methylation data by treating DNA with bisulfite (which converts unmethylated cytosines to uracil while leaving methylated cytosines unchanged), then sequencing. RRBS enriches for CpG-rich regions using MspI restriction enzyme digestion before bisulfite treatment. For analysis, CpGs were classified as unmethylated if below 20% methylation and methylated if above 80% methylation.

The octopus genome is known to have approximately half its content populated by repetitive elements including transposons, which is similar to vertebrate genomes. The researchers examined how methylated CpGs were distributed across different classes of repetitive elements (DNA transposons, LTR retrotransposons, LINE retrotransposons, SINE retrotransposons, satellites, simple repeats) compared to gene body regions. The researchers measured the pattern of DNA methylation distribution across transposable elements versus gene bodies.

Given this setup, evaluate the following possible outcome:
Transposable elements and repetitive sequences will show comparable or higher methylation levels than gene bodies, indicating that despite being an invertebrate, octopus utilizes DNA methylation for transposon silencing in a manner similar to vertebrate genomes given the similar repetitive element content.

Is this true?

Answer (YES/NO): NO